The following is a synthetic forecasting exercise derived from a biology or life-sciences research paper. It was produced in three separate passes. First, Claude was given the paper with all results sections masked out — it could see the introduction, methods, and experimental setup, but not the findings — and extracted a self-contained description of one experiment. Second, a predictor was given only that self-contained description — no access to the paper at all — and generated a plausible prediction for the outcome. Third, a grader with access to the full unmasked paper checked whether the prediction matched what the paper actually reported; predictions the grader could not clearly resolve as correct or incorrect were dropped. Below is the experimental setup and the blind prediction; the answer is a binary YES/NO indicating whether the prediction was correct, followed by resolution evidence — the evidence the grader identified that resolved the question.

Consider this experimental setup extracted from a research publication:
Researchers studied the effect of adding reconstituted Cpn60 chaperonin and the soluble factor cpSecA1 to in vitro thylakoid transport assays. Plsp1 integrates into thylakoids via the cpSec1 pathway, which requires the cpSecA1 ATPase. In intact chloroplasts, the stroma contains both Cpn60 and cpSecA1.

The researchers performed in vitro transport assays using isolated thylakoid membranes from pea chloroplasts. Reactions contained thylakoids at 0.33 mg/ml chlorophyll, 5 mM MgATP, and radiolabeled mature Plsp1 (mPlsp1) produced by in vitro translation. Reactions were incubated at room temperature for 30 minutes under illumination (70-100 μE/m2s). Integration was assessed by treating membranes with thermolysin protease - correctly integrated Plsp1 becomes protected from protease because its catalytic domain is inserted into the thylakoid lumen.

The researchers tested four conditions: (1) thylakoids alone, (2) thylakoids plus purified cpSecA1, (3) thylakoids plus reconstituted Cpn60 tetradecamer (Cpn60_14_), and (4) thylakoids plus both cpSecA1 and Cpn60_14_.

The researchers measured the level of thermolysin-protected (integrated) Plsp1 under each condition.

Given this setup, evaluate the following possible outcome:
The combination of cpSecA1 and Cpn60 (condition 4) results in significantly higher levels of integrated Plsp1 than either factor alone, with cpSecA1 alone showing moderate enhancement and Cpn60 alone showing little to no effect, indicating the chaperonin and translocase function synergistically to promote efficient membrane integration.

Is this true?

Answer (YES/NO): NO